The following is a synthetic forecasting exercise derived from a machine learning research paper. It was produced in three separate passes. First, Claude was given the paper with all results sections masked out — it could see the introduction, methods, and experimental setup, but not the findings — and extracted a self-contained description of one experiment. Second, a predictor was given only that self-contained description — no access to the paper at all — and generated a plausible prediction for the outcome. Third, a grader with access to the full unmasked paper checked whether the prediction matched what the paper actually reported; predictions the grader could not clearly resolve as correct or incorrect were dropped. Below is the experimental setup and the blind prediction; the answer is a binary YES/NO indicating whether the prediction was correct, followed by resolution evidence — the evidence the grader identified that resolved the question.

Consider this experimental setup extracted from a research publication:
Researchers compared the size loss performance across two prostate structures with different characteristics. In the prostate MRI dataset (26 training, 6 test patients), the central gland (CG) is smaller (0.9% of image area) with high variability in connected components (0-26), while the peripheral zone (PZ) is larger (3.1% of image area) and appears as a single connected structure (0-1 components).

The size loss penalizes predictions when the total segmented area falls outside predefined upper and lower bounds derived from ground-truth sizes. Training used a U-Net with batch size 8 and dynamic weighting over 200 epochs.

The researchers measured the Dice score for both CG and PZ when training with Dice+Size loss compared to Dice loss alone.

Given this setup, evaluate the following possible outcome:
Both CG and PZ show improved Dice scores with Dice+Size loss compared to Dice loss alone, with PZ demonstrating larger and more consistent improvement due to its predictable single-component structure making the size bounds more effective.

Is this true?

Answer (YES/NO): NO